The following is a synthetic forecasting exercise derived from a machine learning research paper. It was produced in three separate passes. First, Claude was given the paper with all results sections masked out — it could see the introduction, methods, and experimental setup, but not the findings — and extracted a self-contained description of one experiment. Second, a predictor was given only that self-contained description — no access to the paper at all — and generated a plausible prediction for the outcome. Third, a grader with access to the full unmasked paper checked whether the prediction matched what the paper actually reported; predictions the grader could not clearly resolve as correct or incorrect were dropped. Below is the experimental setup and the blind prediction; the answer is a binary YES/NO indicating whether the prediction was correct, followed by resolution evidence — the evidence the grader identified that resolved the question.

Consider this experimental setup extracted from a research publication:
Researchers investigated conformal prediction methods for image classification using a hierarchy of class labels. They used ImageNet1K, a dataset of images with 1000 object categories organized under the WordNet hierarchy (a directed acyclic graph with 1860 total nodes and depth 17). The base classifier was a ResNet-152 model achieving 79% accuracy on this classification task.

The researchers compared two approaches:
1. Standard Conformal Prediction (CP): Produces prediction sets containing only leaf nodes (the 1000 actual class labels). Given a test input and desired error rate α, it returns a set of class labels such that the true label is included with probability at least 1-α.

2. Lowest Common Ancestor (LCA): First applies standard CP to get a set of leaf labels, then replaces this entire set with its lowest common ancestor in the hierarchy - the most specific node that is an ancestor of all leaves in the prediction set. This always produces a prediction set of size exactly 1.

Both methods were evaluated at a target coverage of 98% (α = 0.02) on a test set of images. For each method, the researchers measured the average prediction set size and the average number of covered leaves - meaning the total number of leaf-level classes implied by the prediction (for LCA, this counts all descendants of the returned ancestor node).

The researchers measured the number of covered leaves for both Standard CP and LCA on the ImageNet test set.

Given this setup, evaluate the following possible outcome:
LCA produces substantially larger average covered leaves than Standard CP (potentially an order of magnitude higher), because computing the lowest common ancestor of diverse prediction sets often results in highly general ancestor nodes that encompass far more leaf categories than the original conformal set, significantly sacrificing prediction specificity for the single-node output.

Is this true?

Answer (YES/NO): YES